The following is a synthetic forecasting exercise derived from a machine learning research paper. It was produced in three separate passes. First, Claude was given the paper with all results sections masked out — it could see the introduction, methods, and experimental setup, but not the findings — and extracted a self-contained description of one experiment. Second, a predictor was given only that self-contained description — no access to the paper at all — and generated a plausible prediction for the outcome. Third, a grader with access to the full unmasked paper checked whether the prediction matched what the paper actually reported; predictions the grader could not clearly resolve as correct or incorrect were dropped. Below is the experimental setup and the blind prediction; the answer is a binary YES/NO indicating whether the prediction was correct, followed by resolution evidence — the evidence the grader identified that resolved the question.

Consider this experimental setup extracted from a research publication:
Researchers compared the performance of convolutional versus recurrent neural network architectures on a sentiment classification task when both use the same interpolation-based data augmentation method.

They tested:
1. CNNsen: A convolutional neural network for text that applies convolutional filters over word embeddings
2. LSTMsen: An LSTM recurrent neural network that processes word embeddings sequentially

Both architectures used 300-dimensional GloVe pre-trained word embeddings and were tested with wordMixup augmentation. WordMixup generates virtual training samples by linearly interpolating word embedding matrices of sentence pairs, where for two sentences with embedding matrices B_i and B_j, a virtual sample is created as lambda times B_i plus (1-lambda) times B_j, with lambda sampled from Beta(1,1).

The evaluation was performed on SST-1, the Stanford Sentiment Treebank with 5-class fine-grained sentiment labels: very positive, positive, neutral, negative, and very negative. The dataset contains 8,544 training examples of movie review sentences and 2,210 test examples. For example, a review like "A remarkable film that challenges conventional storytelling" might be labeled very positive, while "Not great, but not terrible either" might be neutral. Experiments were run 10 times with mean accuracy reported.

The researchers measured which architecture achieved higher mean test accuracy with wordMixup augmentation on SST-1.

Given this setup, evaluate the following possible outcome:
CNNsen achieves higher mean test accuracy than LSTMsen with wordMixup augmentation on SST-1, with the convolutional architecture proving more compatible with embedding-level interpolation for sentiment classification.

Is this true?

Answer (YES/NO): NO